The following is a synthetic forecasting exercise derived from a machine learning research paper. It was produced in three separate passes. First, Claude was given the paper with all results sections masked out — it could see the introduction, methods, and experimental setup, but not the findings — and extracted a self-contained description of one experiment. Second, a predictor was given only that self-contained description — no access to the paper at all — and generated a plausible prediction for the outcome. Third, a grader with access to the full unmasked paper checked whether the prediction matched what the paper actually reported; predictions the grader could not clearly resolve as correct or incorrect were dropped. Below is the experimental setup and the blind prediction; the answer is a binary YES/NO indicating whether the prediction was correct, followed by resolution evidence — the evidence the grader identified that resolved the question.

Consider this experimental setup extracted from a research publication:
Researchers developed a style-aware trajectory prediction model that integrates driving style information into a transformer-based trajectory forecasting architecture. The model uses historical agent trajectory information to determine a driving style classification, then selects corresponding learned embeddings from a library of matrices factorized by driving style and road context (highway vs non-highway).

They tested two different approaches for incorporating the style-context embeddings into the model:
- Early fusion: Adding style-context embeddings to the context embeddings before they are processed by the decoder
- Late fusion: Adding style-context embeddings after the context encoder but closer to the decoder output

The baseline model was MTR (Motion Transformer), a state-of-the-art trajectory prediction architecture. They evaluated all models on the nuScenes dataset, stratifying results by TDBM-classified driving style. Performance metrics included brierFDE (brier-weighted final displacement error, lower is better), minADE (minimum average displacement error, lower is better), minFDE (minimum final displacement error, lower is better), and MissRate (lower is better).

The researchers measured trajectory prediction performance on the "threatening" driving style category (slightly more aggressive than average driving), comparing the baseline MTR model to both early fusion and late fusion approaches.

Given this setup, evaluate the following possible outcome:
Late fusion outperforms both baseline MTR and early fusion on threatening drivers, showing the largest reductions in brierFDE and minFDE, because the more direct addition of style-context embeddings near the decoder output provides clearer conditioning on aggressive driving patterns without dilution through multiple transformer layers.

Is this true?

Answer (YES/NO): NO